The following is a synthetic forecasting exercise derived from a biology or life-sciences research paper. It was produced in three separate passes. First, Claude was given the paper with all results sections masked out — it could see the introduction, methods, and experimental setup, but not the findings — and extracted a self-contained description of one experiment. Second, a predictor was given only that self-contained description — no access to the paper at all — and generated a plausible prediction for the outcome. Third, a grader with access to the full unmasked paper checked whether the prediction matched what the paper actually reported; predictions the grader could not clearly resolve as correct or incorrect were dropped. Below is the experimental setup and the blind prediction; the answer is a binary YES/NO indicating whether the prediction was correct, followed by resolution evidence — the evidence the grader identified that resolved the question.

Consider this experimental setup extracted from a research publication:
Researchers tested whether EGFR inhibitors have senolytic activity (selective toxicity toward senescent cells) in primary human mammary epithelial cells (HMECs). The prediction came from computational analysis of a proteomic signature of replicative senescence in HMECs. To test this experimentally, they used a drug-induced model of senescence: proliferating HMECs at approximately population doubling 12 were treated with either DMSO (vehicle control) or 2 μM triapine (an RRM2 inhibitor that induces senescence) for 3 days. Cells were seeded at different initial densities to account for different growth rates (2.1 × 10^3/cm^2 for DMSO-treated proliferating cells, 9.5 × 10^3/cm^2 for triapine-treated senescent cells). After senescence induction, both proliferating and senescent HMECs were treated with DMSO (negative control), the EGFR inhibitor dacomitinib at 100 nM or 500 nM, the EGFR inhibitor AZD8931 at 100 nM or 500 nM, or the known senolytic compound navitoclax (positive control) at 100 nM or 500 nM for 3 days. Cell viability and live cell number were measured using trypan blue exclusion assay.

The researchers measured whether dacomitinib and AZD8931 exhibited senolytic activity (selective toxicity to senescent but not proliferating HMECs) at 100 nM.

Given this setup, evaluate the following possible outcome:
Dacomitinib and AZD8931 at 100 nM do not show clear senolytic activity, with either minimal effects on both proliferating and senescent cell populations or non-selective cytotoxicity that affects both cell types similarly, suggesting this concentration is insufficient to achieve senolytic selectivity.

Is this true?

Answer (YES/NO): NO